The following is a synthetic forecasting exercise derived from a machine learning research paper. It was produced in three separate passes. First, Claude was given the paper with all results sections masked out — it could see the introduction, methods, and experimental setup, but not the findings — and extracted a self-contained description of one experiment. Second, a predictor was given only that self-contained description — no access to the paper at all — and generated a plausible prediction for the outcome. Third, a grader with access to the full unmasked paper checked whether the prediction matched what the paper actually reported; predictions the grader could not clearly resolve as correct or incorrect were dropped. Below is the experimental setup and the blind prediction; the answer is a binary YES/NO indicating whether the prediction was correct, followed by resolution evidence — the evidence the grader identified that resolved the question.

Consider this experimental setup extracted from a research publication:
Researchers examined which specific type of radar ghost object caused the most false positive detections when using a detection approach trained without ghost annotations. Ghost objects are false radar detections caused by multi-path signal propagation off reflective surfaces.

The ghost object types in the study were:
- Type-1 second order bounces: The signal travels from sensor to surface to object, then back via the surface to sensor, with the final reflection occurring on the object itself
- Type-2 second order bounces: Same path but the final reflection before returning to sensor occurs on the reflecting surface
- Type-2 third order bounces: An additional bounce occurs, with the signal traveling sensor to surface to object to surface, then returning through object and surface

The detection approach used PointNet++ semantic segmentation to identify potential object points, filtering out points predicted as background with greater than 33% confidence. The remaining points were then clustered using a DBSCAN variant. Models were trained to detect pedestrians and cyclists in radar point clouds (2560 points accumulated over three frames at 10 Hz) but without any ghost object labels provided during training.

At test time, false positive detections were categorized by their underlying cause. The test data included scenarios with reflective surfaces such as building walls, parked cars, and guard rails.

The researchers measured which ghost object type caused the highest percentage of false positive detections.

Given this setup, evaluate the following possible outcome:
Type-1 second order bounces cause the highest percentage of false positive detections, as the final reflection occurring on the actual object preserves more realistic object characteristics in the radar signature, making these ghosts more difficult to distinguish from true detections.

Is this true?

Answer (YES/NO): YES